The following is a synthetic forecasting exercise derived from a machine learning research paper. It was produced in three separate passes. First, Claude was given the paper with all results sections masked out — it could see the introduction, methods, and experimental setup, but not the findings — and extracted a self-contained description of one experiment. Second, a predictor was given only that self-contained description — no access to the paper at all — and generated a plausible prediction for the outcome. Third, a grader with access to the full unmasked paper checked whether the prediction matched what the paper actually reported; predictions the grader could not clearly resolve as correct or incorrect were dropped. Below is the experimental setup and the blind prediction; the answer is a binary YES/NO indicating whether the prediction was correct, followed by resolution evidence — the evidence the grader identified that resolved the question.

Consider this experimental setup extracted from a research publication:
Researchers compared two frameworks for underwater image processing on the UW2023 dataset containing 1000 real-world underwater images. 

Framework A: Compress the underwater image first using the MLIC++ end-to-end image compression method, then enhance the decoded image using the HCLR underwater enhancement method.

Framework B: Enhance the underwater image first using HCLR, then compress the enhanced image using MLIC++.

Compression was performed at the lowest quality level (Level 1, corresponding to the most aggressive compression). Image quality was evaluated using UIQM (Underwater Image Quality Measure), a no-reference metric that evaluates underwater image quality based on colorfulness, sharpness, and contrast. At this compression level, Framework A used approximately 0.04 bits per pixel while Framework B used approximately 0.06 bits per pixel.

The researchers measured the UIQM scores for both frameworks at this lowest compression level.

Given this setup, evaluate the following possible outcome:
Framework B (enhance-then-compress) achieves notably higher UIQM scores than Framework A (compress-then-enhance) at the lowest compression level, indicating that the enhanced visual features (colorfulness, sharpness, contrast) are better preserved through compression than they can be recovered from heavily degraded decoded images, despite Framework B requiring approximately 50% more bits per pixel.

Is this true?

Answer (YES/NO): YES